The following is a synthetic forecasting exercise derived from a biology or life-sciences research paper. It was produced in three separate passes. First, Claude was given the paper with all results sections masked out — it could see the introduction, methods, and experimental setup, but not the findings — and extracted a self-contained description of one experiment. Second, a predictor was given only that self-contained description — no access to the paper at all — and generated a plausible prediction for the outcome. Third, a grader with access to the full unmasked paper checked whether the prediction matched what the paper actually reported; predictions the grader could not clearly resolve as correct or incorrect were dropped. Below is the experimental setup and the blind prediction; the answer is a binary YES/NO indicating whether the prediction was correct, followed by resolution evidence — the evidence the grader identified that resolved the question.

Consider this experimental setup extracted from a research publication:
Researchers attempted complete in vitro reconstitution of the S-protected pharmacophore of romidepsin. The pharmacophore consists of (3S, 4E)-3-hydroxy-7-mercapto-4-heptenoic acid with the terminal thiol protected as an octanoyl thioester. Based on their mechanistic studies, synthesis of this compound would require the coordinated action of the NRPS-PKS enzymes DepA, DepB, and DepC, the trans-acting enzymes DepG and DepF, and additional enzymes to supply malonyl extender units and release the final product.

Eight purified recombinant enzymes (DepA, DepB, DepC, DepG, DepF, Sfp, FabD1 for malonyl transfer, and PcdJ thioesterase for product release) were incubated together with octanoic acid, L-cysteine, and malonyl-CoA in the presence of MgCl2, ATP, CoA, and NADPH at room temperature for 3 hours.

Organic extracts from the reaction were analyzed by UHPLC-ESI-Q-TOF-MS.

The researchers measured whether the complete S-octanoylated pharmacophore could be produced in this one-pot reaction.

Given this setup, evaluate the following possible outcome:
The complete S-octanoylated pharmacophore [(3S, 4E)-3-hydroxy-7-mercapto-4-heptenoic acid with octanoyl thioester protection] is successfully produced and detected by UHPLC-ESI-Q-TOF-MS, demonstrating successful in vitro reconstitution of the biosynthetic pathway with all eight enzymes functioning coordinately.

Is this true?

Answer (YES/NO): YES